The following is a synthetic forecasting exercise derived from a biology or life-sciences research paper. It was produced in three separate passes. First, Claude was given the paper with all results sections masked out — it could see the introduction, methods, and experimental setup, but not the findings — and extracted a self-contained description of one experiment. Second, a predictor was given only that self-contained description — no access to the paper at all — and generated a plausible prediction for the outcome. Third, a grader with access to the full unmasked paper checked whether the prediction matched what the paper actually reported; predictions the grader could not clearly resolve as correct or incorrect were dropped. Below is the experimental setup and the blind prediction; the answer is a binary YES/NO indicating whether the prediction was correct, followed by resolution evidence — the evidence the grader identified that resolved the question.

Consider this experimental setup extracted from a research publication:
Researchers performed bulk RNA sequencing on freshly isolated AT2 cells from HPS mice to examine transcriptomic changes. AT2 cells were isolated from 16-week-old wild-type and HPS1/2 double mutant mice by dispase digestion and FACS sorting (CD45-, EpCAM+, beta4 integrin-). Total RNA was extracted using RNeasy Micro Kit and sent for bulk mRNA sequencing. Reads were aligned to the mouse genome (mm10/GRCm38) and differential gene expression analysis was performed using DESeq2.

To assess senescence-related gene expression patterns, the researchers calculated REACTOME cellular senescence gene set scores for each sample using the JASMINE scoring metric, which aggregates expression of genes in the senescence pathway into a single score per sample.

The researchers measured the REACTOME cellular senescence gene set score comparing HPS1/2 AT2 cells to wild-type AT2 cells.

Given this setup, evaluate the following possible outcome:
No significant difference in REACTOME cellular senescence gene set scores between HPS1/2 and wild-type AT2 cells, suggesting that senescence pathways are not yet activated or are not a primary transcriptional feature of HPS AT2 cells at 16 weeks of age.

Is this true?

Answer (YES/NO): NO